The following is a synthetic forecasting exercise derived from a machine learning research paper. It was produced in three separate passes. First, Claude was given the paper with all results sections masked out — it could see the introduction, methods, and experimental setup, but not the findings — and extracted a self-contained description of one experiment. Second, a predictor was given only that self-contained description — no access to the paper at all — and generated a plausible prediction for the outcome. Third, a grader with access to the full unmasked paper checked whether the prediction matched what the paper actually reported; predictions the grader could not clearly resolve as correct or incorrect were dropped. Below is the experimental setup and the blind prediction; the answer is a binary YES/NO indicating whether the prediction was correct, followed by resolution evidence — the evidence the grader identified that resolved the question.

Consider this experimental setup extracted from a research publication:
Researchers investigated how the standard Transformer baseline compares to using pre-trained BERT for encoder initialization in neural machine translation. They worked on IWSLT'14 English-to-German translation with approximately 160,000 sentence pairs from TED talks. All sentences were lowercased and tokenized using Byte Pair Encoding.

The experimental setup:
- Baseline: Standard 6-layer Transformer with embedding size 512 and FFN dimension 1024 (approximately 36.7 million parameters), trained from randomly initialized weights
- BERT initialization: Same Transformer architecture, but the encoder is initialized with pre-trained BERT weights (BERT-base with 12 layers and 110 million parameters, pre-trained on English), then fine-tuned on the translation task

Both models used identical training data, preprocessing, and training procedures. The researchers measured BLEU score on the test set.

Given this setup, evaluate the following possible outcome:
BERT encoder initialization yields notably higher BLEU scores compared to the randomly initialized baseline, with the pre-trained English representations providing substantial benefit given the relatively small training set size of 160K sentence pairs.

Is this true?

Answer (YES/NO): NO